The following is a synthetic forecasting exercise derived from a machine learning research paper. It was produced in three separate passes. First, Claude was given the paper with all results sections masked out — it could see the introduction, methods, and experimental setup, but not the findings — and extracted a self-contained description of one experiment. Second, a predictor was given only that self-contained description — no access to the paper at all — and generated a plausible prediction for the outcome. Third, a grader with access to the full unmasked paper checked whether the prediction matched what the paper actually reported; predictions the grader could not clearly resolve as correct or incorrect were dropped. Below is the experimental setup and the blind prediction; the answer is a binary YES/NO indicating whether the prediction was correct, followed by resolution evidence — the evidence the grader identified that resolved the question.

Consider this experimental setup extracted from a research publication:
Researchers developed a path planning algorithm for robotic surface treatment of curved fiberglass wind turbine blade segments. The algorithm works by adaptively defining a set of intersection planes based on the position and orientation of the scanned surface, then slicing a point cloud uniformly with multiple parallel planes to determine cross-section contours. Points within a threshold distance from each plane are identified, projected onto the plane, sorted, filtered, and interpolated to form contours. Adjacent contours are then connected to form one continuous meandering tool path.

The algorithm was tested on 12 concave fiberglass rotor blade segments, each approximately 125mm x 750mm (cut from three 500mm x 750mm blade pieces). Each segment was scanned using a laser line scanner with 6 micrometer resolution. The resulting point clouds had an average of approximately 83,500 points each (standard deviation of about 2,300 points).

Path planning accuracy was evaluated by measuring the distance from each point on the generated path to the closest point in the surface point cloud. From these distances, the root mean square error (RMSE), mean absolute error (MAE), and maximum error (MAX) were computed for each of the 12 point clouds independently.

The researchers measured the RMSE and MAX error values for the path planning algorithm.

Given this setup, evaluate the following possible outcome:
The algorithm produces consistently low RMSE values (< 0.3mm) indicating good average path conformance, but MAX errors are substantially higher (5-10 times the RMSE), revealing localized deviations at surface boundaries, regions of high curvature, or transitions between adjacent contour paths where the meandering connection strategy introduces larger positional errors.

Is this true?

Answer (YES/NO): NO